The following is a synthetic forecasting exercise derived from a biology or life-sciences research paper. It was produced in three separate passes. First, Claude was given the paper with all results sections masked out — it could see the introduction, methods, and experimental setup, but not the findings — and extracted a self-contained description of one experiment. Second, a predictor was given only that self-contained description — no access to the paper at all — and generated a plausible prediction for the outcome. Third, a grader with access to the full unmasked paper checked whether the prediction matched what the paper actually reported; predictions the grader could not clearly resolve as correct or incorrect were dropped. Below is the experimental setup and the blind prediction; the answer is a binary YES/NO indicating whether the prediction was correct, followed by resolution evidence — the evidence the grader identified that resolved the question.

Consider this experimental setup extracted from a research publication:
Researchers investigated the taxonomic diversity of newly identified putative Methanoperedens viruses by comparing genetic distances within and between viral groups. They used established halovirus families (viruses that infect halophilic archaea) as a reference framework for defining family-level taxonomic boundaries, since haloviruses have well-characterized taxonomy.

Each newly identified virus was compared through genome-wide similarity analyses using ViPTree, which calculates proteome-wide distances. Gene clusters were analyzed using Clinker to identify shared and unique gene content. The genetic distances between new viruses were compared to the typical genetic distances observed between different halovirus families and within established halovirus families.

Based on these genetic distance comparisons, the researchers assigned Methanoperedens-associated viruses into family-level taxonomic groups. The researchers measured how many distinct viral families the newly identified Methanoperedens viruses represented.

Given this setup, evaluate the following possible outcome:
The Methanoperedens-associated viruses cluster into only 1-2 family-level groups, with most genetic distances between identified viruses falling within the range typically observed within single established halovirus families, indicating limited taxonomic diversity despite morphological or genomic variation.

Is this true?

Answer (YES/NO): NO